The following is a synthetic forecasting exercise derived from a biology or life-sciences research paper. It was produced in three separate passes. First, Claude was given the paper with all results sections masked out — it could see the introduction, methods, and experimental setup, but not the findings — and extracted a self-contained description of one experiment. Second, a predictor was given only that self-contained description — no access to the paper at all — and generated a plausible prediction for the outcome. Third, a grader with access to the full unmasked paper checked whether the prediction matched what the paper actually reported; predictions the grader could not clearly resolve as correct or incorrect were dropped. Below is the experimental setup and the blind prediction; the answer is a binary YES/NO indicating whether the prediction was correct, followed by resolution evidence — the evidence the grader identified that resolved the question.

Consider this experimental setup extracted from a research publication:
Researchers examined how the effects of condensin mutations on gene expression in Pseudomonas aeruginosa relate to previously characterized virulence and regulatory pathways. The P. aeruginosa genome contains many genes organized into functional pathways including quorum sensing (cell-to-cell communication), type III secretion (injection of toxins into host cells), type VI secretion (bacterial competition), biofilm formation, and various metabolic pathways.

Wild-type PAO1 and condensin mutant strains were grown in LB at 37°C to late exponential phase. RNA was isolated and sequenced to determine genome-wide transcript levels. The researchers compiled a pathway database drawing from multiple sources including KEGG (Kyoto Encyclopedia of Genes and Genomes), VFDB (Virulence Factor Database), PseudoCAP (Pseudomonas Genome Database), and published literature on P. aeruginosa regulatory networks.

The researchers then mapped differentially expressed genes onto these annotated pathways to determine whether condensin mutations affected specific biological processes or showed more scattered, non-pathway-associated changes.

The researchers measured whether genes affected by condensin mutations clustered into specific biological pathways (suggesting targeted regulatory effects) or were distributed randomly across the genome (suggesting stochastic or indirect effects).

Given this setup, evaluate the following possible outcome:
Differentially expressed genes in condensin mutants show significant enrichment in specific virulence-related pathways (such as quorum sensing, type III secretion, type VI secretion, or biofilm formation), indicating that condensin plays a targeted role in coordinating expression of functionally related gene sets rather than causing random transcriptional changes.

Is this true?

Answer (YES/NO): YES